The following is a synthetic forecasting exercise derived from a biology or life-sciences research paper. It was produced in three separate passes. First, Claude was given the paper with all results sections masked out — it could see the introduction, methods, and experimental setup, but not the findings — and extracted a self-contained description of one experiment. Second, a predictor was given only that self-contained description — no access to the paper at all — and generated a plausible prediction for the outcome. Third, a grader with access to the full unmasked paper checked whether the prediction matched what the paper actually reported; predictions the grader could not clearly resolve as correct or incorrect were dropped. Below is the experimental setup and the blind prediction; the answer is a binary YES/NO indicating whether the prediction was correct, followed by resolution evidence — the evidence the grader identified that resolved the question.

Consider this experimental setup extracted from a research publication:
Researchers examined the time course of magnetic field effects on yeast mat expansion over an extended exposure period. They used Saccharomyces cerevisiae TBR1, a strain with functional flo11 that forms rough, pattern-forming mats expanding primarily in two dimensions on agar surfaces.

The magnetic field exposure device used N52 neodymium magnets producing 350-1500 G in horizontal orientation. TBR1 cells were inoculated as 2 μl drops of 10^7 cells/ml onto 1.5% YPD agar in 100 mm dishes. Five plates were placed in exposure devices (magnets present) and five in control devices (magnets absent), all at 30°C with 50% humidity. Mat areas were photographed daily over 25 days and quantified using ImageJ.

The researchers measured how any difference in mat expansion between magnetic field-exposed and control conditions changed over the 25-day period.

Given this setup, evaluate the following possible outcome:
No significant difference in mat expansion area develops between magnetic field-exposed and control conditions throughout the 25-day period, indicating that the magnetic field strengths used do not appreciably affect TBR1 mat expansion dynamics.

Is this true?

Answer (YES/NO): NO